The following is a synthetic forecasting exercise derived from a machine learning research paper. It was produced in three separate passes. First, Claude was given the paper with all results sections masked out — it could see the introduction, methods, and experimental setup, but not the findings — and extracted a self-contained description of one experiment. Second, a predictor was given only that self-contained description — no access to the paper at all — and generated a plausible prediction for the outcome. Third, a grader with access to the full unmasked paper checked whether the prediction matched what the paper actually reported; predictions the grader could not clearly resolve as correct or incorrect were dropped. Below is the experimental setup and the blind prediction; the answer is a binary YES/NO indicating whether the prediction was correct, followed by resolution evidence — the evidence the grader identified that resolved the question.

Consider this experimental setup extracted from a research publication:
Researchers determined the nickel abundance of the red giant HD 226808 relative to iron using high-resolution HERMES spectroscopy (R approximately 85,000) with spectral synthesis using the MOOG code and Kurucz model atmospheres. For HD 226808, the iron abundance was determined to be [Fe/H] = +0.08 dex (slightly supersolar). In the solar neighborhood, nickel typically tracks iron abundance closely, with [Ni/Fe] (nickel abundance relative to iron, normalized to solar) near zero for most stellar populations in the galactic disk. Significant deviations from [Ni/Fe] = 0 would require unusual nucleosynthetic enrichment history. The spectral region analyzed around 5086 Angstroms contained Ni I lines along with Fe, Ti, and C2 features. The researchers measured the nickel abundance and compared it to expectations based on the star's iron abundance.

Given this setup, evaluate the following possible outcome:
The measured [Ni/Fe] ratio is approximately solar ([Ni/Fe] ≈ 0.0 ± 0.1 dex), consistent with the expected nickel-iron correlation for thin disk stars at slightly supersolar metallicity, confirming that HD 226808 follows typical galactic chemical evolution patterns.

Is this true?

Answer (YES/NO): NO